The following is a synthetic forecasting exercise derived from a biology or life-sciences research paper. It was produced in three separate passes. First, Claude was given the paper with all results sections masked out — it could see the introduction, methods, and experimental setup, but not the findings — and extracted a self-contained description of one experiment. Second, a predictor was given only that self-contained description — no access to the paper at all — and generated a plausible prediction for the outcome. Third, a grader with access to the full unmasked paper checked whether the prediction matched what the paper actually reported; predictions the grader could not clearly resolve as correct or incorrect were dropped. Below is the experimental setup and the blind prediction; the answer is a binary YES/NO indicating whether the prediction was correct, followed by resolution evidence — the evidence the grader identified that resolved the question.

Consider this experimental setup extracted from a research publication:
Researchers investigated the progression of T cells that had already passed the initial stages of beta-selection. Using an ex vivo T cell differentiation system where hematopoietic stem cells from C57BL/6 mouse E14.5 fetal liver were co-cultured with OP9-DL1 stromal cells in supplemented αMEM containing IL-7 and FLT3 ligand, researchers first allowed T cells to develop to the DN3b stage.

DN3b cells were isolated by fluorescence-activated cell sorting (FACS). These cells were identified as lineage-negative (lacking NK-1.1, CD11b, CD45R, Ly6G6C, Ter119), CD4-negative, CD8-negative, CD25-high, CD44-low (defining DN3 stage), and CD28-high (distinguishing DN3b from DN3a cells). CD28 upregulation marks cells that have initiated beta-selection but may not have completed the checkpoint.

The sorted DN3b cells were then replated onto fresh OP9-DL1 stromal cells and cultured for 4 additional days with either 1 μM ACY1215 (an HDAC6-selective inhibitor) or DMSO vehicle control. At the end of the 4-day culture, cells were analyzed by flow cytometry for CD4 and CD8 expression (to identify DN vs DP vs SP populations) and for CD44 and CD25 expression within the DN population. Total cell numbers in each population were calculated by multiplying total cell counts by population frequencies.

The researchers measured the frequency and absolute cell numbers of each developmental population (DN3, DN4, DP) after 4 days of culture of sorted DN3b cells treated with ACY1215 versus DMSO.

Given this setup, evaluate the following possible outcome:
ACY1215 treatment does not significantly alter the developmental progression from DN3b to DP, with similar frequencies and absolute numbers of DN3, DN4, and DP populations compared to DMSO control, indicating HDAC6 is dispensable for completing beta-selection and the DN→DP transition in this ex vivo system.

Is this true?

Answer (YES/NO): NO